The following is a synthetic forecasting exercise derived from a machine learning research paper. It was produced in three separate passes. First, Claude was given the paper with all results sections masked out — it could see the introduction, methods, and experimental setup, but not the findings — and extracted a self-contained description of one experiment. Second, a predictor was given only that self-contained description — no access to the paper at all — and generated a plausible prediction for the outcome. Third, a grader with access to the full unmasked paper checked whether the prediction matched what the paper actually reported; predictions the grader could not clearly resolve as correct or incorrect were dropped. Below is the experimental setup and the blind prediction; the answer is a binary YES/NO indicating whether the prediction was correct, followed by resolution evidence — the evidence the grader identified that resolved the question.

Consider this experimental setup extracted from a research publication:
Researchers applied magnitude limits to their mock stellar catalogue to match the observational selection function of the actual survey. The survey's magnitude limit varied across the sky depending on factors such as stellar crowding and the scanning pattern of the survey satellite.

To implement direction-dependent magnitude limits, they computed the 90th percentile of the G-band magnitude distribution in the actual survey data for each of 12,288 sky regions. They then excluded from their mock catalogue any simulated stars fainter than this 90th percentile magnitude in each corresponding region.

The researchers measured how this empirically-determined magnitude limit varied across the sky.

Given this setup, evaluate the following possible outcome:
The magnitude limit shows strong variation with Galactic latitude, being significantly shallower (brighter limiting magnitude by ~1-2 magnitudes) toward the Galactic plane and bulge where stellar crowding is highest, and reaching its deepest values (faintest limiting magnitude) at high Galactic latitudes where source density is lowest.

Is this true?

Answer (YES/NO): YES